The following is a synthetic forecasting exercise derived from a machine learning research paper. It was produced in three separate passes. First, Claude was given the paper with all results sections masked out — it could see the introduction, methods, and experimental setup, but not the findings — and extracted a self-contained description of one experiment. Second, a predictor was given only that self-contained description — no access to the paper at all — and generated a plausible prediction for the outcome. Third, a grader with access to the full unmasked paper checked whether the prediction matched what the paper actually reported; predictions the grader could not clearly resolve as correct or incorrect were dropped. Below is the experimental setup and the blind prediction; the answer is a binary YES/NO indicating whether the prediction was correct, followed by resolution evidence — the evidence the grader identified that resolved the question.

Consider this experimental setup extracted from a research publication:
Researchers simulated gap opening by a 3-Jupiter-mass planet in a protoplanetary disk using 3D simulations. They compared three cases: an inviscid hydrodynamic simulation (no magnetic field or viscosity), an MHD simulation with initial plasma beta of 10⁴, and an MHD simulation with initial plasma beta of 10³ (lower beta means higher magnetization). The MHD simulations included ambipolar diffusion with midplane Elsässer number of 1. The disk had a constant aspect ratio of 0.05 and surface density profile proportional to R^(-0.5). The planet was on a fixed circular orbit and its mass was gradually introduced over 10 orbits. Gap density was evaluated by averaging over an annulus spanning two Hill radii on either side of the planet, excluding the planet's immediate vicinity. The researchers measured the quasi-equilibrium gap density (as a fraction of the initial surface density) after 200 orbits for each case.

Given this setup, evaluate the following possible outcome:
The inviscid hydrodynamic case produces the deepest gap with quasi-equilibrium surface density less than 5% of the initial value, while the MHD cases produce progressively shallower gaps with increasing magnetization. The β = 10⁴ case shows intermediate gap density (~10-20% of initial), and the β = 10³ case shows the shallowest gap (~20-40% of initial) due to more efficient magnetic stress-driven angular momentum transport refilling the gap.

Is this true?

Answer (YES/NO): NO